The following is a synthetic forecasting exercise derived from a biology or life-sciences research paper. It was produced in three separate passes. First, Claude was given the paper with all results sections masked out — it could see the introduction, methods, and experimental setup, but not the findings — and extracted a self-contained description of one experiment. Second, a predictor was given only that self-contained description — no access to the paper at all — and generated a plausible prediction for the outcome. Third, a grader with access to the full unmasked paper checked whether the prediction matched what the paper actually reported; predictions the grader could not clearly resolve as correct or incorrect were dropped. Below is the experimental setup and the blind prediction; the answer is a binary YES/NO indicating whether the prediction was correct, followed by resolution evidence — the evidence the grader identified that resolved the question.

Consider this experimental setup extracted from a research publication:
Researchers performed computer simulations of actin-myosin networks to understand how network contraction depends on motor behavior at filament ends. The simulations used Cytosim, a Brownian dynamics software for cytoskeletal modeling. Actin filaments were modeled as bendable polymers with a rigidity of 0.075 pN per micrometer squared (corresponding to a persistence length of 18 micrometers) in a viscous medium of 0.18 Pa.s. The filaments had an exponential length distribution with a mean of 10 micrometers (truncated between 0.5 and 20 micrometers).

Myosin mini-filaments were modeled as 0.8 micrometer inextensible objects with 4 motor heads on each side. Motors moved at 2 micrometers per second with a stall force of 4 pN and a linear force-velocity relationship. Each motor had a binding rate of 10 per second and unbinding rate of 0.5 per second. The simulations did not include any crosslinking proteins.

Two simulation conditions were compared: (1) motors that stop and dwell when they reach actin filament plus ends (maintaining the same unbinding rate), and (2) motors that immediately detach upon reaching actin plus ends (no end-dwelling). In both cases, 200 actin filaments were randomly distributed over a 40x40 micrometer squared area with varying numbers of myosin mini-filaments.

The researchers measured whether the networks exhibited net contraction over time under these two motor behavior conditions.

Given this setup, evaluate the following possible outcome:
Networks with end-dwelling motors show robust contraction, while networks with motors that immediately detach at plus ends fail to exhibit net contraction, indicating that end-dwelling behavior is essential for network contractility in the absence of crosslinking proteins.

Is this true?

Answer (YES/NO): YES